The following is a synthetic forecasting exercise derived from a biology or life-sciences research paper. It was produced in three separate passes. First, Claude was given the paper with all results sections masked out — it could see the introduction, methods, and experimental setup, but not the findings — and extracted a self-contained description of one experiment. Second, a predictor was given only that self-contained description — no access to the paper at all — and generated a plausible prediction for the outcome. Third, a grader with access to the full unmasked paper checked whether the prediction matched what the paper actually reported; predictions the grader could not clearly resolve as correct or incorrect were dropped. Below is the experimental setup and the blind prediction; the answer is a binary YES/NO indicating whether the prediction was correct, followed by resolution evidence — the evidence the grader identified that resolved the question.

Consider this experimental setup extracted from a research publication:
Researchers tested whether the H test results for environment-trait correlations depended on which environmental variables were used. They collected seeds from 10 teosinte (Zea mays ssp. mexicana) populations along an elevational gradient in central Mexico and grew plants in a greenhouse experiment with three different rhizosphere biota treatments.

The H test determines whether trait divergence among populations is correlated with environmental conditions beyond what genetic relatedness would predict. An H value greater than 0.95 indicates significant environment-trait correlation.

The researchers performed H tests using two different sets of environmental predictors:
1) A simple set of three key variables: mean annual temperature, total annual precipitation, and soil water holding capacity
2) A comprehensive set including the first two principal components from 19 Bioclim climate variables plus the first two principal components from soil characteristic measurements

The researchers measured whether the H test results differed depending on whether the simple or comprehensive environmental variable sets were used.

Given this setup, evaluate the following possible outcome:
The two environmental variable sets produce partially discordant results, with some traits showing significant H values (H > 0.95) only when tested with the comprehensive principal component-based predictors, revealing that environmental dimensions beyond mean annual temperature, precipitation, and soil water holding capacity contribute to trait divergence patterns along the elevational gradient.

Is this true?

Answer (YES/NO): NO